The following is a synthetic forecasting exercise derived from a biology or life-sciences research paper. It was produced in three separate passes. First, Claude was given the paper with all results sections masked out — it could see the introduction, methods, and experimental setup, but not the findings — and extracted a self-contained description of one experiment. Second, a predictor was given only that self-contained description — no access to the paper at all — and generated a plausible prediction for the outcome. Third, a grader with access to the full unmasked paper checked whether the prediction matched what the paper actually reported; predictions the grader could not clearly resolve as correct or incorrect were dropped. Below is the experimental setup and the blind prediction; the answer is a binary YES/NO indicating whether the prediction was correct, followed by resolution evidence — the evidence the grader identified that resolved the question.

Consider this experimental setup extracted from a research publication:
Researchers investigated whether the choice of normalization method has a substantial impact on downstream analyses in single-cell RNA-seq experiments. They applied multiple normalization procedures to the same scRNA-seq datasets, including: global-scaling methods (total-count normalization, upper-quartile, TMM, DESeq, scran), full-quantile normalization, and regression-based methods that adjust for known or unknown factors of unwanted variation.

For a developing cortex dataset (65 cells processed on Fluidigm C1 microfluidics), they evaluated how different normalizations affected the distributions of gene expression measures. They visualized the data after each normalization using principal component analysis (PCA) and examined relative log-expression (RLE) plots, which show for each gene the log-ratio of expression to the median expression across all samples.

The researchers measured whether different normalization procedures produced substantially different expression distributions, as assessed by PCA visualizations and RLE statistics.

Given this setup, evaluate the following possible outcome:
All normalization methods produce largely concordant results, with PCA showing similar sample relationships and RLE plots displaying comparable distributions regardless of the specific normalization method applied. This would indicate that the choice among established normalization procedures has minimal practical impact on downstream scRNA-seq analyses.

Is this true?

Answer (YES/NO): NO